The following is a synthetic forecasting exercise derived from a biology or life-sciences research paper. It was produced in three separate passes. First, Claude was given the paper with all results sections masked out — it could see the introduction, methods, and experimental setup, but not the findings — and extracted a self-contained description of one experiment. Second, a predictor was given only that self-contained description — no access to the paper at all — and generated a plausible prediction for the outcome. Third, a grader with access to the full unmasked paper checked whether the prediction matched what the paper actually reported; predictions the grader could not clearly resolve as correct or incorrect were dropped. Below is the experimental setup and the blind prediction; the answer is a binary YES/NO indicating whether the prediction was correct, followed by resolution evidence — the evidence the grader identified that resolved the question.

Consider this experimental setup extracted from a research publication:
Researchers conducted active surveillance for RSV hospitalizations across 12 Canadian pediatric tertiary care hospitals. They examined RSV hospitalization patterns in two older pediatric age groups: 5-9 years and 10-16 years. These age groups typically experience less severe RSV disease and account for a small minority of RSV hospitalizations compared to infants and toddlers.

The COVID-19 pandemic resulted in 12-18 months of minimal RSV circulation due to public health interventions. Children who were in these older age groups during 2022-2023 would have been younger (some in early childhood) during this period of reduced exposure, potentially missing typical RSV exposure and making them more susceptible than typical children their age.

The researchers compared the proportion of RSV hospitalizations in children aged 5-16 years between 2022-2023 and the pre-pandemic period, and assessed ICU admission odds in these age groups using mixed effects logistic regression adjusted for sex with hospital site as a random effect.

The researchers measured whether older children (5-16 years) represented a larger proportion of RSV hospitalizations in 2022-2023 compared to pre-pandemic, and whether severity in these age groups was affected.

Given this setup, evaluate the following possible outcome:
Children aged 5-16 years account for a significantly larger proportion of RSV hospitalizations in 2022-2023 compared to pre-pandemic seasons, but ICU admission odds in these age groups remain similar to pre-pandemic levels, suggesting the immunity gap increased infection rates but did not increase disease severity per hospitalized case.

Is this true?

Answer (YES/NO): NO